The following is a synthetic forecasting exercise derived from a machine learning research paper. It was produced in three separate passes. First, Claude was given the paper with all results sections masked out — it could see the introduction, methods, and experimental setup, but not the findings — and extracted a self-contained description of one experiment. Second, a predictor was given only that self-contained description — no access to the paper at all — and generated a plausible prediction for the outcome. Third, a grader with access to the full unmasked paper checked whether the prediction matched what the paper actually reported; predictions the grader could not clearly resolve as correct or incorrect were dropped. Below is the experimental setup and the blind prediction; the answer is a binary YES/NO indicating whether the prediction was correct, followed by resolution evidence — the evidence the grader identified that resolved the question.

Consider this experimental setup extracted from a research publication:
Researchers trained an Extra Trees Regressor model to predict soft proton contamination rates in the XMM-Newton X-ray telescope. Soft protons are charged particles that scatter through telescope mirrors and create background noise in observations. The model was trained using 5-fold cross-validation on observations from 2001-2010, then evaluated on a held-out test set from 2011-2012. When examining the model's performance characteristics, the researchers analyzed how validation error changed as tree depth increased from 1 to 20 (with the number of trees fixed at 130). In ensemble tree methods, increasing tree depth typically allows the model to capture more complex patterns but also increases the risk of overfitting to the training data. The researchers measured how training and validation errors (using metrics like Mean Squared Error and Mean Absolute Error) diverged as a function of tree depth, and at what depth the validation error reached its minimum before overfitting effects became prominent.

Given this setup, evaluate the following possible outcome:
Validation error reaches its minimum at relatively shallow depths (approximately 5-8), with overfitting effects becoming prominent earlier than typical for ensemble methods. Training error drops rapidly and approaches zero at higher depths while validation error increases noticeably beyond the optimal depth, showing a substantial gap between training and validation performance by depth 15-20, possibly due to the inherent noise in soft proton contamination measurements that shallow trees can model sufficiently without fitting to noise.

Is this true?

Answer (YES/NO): NO